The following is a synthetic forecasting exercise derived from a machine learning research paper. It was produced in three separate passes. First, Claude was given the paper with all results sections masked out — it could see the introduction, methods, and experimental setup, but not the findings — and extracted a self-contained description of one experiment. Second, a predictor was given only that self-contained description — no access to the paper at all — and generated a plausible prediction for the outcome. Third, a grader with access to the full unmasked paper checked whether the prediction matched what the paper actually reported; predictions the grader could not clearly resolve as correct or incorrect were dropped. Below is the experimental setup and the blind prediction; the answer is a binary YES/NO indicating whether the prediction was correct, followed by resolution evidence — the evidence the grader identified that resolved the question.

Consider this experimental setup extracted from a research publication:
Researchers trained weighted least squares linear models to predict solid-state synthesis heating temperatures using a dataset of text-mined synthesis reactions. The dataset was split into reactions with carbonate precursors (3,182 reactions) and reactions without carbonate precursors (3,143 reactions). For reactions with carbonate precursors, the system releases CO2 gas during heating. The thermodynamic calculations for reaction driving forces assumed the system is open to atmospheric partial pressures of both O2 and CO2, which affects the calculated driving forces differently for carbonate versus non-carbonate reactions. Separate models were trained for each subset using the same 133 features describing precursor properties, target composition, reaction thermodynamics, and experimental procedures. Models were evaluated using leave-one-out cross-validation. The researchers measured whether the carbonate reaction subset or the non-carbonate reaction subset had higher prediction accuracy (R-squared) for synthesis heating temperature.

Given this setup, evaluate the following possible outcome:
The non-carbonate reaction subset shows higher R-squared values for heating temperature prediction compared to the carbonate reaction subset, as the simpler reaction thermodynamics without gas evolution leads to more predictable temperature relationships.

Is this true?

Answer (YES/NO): YES